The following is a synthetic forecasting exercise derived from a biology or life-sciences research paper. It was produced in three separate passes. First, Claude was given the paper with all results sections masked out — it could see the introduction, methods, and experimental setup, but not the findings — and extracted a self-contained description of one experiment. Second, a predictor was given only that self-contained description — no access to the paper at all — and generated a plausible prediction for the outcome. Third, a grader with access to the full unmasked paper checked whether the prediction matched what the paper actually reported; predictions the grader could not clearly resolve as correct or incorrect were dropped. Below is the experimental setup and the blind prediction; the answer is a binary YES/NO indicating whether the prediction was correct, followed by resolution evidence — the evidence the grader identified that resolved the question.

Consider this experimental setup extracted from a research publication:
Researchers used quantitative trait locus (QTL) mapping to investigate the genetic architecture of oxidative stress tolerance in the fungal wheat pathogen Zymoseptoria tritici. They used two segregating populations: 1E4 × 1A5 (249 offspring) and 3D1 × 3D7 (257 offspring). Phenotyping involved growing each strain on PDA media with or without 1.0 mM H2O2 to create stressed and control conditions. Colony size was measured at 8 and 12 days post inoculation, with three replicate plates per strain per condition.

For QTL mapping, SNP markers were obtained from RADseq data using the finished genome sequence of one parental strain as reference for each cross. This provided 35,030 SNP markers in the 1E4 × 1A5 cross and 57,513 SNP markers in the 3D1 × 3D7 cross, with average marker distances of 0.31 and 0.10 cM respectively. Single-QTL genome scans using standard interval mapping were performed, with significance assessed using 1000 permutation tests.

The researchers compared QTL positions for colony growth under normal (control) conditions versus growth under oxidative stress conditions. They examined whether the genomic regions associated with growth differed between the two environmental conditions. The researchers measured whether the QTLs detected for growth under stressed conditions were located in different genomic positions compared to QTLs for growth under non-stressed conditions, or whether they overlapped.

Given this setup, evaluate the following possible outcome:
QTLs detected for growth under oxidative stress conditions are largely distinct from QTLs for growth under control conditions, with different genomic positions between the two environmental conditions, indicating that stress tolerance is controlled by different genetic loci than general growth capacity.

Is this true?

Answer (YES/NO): NO